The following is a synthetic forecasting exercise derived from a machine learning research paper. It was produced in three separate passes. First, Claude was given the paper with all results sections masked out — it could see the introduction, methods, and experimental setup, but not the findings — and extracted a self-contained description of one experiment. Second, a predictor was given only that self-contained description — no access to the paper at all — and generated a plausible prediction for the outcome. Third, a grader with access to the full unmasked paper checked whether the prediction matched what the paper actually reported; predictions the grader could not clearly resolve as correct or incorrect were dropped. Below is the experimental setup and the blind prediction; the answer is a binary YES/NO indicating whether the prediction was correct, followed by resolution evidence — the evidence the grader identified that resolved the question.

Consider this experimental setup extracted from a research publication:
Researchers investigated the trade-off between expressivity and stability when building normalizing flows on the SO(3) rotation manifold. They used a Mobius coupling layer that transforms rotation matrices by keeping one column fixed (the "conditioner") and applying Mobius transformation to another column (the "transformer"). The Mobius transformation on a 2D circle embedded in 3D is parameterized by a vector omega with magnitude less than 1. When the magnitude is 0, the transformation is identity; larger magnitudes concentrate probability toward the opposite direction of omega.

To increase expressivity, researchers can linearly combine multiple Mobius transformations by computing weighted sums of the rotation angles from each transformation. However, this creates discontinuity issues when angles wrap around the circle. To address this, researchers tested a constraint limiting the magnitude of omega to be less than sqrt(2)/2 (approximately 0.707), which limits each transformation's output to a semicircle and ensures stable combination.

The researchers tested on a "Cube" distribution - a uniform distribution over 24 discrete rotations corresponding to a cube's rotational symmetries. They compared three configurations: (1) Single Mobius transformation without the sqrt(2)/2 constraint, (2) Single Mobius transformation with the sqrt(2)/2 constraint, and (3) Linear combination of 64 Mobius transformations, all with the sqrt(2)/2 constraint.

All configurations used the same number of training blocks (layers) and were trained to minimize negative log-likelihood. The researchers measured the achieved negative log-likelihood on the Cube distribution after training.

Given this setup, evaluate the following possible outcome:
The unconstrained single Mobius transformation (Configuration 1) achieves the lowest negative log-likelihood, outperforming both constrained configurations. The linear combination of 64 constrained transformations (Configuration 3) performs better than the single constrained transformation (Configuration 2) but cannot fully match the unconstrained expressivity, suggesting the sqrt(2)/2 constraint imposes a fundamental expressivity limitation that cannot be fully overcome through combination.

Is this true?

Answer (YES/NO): NO